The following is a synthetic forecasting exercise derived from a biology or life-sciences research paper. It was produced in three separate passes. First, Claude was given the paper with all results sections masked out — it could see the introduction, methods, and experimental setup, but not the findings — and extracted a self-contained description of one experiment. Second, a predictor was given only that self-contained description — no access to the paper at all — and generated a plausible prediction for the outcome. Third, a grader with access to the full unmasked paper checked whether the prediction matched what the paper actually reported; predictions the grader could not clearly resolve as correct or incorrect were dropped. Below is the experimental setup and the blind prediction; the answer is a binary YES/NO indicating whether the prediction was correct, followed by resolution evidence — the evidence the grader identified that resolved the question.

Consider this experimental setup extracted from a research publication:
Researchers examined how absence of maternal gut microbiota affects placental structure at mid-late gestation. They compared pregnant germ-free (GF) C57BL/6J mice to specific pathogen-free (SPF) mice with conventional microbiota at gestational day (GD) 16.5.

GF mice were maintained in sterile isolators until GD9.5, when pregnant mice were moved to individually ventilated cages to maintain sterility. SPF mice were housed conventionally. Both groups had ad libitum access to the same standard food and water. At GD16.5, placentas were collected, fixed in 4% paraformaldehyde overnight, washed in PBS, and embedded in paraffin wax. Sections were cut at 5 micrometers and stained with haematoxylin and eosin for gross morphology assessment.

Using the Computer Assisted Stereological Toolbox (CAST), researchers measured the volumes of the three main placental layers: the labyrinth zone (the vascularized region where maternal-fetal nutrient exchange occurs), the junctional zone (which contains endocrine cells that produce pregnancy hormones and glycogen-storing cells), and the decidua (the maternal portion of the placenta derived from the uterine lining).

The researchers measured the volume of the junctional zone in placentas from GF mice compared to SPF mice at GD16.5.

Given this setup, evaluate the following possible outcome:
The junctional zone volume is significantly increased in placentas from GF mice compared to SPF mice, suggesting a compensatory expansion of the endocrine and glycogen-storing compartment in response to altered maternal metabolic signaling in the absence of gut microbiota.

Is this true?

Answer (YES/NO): NO